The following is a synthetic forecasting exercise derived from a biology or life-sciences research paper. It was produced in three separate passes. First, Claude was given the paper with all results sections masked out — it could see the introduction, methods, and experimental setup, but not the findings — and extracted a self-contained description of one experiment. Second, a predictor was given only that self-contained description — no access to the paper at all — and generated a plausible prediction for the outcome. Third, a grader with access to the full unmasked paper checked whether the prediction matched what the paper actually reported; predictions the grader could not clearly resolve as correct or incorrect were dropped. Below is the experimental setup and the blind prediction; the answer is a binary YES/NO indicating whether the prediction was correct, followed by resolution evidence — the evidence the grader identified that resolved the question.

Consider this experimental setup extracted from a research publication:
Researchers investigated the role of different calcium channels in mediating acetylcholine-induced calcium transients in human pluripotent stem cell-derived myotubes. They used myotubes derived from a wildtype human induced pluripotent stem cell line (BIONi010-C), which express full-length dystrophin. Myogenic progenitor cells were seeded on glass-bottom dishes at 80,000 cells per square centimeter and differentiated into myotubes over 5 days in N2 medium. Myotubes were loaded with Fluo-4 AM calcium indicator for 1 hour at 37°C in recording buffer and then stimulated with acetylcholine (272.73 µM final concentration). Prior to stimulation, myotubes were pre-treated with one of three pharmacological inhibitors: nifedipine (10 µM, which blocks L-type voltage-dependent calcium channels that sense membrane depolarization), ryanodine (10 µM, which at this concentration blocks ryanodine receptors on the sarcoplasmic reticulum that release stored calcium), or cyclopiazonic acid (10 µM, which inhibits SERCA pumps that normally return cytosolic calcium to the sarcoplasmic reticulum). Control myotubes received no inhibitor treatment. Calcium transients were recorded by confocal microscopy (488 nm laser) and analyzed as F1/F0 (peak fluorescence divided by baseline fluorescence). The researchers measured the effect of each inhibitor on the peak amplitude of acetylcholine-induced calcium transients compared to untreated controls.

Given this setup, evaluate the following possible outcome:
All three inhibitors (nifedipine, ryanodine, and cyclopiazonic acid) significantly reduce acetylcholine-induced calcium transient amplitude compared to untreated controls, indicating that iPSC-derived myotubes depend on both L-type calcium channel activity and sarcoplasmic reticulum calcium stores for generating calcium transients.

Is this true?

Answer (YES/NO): YES